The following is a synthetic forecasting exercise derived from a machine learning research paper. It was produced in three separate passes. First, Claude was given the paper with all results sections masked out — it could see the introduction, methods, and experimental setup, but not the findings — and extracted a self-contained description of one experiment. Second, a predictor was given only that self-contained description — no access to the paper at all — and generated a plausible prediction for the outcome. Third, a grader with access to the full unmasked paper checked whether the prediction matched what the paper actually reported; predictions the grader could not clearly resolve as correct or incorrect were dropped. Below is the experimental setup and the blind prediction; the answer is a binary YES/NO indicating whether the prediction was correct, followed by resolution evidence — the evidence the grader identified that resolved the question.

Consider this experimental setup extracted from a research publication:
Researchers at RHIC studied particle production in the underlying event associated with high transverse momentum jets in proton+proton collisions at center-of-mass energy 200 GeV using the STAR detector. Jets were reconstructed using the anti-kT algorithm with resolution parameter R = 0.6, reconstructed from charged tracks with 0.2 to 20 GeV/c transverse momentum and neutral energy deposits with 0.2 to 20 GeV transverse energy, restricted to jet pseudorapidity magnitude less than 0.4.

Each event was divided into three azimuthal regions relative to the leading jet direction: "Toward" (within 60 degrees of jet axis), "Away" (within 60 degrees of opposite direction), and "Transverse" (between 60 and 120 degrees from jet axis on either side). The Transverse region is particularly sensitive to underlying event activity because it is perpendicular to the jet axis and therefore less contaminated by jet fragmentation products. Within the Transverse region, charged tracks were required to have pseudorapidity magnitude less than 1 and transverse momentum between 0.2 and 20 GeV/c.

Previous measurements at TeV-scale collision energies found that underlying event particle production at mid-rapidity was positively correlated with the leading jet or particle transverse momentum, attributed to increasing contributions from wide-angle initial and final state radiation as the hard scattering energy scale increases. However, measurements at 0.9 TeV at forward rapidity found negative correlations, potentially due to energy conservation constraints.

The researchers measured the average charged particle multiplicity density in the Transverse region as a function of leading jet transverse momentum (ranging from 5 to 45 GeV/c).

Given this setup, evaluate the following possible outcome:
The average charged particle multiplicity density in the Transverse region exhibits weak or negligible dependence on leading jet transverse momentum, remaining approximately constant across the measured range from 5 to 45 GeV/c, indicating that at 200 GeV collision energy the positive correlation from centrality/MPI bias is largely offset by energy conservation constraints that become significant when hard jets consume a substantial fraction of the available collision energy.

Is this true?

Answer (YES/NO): NO